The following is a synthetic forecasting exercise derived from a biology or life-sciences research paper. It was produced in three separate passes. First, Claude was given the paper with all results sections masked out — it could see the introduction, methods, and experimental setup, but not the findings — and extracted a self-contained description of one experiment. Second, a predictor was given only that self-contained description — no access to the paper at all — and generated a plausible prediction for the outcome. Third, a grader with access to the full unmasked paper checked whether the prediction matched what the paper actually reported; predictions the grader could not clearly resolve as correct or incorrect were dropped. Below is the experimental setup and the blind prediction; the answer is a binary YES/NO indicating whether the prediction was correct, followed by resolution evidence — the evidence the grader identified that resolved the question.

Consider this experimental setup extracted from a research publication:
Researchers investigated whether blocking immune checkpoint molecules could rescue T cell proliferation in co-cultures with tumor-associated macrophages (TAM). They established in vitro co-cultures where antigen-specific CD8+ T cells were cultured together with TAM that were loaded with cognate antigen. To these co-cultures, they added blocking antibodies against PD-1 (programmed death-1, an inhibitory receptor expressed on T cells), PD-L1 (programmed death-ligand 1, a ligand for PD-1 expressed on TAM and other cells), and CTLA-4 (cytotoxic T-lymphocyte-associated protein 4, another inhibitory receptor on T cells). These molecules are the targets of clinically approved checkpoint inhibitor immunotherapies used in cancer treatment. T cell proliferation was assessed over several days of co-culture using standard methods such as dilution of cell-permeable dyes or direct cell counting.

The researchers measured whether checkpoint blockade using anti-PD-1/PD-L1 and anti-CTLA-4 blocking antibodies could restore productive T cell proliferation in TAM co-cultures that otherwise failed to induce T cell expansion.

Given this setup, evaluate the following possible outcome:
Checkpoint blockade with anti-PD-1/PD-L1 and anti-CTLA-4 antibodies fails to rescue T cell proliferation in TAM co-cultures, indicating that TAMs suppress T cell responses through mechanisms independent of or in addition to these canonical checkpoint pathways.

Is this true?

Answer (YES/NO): YES